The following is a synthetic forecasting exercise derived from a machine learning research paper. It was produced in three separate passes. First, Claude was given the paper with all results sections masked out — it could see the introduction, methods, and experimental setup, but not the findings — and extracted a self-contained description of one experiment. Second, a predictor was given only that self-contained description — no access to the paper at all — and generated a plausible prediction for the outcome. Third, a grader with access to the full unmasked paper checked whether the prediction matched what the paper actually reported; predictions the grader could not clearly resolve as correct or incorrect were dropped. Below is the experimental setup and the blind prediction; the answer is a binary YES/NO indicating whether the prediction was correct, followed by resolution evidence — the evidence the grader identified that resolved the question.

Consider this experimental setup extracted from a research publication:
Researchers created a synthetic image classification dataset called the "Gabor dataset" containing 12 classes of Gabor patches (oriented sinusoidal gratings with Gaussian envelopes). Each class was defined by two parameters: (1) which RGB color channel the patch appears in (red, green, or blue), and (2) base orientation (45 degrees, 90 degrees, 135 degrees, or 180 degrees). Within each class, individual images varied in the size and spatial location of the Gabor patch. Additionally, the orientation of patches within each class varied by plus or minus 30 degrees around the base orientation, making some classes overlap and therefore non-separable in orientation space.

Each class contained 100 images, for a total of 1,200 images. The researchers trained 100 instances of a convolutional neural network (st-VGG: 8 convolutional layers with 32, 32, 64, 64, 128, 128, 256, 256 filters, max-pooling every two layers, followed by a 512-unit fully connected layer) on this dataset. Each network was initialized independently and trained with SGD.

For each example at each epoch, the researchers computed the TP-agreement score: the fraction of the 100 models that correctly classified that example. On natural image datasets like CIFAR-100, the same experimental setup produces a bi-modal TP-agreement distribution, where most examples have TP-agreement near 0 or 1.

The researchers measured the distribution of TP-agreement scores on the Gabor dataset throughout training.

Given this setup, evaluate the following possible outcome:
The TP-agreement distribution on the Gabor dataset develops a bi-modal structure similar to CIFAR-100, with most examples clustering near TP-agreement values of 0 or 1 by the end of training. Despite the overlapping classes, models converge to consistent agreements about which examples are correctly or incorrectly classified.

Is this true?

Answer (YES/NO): NO